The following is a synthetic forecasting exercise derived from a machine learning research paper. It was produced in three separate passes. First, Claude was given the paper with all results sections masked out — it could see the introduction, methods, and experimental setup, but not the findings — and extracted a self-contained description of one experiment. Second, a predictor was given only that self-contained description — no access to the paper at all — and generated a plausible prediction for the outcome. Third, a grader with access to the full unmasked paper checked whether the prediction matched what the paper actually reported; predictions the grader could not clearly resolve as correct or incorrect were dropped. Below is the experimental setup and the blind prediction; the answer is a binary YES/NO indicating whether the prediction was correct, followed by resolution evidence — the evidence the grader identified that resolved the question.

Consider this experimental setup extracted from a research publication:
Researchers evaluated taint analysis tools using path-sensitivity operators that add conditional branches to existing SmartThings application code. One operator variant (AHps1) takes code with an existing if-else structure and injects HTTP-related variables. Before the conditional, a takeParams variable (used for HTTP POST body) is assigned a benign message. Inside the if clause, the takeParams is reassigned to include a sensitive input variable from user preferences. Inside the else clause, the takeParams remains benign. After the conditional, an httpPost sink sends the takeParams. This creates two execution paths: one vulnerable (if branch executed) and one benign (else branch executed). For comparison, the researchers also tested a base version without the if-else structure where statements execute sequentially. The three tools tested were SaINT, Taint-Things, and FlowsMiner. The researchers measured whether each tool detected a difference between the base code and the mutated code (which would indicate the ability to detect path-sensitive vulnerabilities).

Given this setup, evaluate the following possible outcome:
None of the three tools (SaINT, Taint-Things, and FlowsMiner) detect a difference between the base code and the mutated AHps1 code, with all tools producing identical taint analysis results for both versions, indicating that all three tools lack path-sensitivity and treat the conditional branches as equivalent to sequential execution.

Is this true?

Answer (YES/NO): NO